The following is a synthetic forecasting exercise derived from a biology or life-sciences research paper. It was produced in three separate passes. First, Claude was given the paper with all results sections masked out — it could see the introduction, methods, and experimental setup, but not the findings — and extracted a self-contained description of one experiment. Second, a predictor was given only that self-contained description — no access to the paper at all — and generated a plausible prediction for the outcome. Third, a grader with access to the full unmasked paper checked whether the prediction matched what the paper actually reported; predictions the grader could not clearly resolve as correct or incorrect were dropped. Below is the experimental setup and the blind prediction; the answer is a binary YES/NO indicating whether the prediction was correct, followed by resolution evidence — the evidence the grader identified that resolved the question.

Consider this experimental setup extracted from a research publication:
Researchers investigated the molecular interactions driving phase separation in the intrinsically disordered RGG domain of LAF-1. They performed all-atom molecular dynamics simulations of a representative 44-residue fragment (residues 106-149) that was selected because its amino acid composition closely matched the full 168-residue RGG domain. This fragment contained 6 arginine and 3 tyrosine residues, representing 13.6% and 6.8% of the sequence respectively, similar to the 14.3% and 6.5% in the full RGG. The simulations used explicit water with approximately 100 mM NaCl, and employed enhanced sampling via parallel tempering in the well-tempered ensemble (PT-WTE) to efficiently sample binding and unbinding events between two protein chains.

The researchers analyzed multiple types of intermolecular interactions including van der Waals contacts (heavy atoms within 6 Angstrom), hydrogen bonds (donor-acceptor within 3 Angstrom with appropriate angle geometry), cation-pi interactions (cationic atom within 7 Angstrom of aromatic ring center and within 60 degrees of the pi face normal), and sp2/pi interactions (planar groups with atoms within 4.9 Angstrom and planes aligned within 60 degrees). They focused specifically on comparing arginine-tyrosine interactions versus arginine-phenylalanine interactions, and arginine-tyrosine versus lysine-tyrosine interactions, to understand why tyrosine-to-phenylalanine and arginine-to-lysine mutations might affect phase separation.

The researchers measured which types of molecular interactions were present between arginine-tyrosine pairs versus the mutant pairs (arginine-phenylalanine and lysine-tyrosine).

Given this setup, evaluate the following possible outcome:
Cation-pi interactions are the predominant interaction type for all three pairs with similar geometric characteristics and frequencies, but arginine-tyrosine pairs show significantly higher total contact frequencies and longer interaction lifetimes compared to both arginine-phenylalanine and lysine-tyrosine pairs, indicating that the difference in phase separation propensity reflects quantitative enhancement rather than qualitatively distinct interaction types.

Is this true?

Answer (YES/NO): NO